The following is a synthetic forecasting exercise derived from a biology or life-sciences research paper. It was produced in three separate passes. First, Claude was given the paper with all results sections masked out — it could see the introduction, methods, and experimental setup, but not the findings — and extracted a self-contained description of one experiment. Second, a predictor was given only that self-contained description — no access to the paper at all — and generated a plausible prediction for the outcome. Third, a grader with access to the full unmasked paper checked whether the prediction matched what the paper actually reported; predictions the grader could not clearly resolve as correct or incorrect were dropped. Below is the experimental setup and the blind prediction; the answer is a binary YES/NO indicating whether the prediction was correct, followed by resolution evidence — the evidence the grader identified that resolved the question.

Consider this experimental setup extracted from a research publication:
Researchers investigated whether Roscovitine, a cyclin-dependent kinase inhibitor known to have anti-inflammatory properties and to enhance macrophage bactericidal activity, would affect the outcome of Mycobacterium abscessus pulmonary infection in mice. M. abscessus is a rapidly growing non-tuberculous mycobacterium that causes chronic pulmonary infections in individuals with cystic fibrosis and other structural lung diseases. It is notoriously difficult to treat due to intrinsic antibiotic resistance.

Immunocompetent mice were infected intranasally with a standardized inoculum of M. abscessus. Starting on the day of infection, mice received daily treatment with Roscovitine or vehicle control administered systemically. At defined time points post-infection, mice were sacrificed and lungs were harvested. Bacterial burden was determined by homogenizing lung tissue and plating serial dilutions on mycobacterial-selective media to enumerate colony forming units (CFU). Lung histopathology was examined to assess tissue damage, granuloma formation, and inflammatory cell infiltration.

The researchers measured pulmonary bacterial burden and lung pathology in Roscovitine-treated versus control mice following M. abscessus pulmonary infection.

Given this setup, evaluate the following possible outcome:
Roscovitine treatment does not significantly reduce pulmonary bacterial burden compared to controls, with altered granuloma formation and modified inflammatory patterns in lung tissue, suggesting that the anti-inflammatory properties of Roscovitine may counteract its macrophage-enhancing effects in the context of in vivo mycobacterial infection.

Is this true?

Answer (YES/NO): NO